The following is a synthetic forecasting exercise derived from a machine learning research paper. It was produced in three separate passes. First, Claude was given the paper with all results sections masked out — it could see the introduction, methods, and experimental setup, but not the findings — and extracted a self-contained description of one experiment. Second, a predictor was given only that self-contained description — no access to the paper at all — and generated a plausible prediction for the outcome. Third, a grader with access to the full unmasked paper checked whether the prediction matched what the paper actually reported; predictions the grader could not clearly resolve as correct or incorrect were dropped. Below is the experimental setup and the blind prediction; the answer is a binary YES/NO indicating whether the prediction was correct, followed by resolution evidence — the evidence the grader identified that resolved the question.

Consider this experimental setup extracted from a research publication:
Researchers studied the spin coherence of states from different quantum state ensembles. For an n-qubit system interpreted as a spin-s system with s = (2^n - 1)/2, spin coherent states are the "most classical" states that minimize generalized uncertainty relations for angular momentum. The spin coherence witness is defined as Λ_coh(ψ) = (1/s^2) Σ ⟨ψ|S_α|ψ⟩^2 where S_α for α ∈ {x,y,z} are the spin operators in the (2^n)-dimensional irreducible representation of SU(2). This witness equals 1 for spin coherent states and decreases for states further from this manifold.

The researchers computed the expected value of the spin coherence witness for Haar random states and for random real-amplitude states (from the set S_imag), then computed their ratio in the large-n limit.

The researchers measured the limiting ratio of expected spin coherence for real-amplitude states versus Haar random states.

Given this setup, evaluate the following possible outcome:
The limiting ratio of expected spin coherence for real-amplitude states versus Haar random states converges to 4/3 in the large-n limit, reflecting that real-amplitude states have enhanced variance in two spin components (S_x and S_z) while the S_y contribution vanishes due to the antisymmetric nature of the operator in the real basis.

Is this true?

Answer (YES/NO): YES